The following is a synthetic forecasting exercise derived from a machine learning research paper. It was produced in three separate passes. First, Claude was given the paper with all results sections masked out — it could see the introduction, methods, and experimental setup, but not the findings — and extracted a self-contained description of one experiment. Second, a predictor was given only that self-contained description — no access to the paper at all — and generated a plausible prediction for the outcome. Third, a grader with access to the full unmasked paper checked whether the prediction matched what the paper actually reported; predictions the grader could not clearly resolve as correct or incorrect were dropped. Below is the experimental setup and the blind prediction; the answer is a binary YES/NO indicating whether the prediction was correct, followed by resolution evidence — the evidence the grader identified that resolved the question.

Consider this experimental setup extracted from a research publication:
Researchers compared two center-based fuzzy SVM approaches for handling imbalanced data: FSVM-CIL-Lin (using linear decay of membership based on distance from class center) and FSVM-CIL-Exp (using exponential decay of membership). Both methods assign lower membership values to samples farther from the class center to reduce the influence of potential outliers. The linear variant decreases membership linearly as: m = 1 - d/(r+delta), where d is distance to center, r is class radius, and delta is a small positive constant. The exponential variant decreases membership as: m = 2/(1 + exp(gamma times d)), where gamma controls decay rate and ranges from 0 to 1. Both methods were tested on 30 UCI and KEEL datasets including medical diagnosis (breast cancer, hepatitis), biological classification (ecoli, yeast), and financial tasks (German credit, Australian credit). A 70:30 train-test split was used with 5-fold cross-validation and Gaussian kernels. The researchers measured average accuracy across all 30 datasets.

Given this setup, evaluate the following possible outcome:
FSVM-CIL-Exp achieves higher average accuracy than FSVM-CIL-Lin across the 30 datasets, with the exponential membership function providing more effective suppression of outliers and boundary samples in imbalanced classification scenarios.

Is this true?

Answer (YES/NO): YES